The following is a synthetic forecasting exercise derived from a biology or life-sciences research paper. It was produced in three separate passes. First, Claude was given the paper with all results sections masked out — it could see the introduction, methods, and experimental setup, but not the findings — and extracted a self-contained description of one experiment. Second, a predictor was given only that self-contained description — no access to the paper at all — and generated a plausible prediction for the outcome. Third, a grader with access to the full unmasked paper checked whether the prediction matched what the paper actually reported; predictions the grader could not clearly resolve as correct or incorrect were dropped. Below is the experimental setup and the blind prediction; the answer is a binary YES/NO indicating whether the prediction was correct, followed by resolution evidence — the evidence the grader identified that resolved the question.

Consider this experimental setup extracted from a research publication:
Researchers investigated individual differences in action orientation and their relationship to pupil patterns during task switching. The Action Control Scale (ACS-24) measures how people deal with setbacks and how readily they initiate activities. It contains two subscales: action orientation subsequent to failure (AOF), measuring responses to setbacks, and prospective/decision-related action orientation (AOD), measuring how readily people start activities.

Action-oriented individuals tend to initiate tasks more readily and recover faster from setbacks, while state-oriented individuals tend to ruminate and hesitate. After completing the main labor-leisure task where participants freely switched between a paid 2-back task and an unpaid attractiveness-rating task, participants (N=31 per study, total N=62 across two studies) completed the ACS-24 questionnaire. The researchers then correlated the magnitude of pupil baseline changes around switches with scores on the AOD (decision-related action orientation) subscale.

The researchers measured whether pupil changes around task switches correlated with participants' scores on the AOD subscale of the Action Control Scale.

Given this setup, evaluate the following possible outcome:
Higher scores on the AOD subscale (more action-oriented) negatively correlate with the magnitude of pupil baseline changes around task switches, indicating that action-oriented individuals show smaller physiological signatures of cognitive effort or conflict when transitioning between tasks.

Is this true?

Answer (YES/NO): NO